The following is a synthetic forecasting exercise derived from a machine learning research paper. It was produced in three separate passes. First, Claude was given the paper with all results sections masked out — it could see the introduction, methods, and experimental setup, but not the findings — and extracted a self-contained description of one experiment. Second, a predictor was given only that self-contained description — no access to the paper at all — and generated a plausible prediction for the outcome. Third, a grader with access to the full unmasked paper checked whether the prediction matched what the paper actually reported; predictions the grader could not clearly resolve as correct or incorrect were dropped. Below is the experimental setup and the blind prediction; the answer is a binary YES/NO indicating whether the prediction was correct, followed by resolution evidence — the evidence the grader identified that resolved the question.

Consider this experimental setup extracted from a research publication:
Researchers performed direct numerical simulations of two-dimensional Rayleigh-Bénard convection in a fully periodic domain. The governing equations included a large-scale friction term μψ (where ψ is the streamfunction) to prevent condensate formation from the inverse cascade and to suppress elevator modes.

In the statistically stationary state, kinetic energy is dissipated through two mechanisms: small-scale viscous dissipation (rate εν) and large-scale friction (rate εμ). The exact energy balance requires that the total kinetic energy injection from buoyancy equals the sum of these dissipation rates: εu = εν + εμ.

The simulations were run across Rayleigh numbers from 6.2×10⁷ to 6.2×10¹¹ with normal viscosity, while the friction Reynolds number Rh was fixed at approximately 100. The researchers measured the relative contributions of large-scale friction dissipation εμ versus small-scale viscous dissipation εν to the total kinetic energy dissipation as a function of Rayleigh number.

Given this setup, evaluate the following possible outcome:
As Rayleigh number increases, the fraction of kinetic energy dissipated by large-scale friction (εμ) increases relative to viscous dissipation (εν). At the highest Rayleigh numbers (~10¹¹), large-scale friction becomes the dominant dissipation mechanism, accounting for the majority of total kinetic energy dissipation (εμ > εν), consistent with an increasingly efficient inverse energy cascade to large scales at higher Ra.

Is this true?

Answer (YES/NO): YES